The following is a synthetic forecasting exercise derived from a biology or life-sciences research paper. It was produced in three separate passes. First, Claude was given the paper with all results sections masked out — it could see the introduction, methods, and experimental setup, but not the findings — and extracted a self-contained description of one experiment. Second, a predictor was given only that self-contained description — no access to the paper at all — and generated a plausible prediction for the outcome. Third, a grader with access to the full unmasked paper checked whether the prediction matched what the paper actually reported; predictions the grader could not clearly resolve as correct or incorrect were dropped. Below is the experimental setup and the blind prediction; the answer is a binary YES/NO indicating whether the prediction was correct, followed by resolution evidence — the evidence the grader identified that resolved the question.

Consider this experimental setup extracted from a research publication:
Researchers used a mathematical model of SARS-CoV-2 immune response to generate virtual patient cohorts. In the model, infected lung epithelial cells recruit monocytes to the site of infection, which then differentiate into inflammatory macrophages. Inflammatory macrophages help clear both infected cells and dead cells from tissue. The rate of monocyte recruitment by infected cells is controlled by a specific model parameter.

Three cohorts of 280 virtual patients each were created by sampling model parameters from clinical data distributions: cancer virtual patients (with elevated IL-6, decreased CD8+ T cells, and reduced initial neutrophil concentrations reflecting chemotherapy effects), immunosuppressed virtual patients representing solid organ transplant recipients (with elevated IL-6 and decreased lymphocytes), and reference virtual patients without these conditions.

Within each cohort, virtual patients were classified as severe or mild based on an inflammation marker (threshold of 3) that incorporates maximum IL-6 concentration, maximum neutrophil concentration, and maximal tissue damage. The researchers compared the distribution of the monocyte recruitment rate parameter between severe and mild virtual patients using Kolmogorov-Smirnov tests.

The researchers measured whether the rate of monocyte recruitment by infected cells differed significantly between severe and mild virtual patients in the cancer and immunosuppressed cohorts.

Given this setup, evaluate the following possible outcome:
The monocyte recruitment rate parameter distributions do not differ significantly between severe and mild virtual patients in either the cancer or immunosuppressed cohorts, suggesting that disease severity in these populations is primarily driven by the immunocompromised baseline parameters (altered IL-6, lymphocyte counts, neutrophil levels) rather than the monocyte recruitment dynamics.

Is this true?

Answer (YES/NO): NO